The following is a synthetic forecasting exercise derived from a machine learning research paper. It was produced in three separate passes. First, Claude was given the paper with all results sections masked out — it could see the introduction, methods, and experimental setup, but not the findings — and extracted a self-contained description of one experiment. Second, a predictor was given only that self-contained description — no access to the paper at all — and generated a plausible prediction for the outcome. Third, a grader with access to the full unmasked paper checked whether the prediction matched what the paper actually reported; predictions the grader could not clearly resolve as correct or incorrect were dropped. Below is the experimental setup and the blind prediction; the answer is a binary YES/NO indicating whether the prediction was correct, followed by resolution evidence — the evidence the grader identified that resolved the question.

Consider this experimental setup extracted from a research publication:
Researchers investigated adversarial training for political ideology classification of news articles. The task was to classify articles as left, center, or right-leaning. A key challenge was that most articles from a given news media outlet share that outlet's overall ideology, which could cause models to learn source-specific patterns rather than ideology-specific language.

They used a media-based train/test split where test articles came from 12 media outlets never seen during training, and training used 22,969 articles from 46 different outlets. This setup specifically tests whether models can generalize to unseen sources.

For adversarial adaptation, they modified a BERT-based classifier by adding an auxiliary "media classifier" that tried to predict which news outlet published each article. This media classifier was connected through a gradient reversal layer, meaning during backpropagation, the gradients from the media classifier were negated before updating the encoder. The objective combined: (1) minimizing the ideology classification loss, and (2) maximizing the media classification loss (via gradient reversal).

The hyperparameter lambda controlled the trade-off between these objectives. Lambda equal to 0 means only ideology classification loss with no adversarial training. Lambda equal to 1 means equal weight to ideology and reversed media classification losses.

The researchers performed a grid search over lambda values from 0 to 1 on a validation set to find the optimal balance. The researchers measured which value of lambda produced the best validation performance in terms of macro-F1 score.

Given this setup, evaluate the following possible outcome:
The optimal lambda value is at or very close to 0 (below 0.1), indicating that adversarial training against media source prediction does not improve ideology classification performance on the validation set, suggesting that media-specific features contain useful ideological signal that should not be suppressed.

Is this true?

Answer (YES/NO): NO